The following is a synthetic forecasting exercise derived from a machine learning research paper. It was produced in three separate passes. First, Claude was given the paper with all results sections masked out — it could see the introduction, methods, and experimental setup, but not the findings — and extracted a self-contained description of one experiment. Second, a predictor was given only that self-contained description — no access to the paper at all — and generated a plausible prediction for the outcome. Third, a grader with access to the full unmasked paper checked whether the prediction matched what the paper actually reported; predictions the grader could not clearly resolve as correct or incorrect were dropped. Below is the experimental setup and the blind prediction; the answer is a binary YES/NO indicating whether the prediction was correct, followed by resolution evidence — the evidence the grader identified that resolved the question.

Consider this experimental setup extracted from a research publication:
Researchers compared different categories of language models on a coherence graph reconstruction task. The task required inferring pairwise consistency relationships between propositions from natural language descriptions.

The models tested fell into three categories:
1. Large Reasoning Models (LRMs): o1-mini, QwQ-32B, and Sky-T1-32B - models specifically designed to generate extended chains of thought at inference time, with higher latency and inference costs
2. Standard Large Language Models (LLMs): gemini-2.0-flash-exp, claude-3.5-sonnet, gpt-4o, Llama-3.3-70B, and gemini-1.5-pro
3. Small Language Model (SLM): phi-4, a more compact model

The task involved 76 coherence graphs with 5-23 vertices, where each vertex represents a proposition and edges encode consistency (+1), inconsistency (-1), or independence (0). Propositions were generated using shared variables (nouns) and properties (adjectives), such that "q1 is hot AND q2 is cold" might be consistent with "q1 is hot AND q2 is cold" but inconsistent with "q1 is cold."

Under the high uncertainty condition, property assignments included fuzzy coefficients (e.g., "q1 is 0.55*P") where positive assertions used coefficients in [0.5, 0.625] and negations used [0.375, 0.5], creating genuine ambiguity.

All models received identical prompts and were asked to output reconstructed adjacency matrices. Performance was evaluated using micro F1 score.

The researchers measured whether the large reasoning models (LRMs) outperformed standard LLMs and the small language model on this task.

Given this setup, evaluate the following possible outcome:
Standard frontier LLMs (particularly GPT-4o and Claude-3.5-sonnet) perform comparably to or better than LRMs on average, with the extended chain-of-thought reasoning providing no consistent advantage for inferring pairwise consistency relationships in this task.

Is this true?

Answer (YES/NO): NO